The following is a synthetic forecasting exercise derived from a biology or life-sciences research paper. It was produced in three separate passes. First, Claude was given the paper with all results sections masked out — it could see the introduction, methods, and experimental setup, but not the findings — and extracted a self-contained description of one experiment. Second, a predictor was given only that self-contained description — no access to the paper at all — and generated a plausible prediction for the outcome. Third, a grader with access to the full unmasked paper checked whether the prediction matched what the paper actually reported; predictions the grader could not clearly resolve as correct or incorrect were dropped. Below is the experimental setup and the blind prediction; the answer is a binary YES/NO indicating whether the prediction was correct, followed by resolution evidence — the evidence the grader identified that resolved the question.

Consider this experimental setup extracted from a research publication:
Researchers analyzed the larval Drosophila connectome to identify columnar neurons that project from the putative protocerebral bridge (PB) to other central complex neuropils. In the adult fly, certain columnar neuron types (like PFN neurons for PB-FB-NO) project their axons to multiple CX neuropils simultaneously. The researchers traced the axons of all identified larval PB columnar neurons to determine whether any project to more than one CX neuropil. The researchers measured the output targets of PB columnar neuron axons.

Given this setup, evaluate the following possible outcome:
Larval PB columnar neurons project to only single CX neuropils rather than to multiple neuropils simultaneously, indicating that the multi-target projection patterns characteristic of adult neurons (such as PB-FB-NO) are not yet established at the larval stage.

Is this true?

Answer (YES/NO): YES